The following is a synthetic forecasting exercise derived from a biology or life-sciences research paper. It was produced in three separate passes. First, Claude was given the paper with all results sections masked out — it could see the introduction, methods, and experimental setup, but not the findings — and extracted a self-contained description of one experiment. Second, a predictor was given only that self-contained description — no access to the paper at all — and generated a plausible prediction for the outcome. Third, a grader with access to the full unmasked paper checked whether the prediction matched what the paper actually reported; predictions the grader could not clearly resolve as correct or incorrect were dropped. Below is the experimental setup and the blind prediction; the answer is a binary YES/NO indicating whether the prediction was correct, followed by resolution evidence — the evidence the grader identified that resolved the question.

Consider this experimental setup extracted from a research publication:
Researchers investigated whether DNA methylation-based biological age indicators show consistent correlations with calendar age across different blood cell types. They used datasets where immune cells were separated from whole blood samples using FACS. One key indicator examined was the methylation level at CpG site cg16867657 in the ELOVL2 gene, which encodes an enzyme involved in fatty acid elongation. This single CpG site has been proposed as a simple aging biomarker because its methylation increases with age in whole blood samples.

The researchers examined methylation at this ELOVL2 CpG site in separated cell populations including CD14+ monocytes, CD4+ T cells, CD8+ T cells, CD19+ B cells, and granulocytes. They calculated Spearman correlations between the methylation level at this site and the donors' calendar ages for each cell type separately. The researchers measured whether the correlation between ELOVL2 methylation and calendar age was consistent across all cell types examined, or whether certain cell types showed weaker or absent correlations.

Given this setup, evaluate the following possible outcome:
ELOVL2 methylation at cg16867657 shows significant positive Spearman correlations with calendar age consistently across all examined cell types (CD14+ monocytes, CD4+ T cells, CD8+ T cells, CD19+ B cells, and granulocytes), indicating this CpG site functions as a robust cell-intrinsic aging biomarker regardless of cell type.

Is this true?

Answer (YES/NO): YES